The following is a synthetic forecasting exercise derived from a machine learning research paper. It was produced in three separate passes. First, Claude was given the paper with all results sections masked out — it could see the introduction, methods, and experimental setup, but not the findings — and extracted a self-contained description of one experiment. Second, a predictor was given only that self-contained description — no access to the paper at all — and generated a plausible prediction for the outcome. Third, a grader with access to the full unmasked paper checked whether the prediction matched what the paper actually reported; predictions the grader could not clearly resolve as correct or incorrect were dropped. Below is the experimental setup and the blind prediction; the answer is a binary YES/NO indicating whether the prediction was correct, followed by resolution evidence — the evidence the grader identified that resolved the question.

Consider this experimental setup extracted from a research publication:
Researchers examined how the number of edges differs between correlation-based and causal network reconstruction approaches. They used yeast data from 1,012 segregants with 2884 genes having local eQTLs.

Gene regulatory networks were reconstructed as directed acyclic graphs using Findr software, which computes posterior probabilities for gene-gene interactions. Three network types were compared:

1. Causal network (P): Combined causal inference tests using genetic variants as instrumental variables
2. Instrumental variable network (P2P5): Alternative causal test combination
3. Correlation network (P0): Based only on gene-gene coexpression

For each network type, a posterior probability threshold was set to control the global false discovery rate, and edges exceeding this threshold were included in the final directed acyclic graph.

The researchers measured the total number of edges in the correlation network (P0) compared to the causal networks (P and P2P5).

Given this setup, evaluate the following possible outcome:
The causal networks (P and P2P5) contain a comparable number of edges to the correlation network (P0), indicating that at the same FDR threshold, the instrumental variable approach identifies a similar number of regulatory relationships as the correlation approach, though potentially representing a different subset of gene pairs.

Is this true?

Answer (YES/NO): NO